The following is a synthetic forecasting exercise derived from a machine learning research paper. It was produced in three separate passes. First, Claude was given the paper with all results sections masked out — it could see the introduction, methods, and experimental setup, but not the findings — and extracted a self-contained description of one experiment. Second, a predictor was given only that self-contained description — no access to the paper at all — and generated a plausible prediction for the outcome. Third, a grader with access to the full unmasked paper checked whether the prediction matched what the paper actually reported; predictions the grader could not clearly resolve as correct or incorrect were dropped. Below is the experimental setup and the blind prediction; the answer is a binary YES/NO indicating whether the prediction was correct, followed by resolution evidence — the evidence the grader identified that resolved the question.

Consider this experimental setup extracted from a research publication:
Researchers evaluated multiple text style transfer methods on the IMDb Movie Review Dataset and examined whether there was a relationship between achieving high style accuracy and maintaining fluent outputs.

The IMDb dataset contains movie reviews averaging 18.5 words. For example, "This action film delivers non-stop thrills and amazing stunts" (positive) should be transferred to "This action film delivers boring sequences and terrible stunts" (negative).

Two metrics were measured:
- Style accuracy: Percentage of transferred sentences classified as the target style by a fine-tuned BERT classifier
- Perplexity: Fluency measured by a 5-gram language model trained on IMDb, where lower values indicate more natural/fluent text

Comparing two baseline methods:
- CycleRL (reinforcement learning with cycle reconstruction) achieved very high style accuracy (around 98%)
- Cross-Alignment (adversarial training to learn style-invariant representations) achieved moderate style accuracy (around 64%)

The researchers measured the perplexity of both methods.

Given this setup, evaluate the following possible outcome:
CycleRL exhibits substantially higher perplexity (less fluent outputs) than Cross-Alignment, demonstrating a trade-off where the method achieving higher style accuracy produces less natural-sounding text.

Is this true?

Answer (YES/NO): YES